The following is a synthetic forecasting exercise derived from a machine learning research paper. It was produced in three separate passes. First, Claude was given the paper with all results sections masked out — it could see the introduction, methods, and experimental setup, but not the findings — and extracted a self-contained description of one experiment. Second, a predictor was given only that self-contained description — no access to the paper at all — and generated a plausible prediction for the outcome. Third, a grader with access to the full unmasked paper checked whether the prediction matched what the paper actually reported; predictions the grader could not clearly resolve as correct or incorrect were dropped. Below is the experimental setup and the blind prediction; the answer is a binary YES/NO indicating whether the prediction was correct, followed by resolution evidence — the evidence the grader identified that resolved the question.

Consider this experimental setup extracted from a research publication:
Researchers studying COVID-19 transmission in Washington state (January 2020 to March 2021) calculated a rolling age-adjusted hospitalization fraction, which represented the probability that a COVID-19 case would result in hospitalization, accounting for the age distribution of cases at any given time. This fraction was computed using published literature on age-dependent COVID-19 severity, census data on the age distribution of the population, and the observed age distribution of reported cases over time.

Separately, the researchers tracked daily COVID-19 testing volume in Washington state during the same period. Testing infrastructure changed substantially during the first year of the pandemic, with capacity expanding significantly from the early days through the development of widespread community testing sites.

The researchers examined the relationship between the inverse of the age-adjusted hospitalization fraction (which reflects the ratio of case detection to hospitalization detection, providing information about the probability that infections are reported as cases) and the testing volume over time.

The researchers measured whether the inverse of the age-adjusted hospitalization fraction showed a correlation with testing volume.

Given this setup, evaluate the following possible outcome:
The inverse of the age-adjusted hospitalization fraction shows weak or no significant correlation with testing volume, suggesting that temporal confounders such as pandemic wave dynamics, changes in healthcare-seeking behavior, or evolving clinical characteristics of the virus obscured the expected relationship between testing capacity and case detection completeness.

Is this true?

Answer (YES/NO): NO